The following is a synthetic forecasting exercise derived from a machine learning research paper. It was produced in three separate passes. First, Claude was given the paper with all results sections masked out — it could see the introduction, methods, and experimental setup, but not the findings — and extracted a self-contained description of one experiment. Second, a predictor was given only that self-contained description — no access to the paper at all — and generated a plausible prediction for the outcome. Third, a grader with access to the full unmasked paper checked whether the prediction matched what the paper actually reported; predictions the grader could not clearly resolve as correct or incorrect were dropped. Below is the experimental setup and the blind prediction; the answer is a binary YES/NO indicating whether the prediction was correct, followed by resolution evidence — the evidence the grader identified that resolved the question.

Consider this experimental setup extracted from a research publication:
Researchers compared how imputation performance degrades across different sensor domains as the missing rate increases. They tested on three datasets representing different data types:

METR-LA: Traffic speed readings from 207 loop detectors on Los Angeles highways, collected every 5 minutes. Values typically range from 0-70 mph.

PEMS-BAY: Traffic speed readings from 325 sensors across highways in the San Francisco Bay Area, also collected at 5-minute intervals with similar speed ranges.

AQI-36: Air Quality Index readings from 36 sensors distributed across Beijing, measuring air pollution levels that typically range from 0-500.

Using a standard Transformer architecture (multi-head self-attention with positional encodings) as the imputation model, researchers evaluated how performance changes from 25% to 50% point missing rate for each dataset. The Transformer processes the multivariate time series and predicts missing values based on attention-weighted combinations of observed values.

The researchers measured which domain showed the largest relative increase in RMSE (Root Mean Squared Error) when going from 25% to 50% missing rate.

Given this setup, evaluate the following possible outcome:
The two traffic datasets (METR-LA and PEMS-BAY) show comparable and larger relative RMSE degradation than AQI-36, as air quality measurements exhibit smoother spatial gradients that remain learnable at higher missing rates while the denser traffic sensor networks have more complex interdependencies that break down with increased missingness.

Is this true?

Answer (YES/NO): NO